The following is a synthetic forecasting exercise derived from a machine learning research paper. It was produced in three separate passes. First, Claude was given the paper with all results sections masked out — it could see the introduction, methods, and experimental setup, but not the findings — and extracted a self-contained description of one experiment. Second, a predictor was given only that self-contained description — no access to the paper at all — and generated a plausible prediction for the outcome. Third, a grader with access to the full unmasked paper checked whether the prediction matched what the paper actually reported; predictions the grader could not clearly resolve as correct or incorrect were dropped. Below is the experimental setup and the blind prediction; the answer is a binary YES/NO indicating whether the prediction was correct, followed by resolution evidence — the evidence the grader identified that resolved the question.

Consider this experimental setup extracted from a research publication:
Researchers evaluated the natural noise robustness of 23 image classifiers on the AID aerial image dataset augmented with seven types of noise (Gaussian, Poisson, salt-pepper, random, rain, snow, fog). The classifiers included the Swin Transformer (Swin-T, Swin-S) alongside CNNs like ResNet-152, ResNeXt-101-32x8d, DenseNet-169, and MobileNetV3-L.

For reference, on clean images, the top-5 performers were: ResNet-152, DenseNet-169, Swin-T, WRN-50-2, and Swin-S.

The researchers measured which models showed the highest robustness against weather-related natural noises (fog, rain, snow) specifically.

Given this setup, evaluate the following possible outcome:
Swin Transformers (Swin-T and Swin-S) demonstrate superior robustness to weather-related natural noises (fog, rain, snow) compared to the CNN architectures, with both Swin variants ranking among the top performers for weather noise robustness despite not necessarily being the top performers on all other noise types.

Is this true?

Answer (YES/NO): NO